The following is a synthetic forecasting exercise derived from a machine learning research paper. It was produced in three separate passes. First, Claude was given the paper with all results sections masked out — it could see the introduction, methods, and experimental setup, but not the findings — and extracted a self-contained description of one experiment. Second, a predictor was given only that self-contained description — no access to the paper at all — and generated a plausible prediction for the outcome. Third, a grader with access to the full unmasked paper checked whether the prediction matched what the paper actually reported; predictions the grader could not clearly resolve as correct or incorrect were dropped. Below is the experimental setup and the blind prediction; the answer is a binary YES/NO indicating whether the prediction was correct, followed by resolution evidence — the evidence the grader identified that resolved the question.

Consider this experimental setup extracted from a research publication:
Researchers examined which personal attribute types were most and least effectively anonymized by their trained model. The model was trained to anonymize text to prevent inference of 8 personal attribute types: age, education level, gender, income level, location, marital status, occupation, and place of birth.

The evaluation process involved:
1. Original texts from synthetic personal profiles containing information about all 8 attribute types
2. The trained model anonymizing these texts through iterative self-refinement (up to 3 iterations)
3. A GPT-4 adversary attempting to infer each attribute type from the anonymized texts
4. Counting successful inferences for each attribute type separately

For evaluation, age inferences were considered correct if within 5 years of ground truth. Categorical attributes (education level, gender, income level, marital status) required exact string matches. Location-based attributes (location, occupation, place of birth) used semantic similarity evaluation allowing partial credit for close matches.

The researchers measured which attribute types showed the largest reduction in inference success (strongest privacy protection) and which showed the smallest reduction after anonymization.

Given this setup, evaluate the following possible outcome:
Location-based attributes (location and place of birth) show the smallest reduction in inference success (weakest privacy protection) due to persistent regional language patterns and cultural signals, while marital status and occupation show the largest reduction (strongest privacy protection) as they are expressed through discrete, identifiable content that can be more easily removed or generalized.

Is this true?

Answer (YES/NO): NO